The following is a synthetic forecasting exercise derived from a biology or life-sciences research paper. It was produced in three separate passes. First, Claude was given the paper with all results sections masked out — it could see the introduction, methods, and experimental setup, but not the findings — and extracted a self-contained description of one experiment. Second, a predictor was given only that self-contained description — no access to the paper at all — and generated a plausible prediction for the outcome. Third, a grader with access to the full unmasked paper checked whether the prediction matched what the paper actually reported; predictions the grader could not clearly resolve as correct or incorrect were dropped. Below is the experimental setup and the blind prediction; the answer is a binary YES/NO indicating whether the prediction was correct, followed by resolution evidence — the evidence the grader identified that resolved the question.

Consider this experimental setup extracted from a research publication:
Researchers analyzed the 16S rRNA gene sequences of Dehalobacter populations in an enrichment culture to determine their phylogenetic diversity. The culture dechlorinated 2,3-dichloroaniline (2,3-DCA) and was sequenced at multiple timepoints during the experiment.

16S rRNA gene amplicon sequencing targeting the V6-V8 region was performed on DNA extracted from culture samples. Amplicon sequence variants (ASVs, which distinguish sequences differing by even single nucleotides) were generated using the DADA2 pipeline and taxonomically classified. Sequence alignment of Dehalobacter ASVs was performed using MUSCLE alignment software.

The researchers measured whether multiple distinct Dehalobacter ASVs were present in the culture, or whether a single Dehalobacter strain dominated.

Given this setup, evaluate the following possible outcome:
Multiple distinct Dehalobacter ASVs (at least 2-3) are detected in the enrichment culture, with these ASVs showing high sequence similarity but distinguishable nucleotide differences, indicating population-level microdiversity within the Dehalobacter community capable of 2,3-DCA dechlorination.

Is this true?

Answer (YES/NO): NO